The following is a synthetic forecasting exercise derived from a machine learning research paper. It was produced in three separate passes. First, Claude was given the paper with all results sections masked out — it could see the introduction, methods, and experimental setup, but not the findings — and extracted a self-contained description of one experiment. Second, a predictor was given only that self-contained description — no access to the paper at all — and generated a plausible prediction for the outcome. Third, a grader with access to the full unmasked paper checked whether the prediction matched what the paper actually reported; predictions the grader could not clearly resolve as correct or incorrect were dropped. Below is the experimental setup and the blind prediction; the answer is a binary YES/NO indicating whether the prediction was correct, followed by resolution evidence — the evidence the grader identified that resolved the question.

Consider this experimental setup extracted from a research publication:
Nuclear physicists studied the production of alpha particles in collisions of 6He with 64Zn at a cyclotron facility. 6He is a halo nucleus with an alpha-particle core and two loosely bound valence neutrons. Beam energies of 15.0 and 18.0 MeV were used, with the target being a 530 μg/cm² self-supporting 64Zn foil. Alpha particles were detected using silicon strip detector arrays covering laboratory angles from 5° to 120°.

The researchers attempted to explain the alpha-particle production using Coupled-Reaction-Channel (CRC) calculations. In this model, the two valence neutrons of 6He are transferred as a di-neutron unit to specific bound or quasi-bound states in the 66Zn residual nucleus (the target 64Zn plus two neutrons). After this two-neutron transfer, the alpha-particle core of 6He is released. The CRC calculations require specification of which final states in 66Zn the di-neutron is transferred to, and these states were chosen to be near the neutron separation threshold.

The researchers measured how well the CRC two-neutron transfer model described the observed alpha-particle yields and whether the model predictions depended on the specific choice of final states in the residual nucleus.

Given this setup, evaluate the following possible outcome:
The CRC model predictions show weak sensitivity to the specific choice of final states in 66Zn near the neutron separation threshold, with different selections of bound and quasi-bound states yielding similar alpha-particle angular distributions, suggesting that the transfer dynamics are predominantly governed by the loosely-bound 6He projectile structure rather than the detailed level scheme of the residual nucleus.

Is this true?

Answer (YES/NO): NO